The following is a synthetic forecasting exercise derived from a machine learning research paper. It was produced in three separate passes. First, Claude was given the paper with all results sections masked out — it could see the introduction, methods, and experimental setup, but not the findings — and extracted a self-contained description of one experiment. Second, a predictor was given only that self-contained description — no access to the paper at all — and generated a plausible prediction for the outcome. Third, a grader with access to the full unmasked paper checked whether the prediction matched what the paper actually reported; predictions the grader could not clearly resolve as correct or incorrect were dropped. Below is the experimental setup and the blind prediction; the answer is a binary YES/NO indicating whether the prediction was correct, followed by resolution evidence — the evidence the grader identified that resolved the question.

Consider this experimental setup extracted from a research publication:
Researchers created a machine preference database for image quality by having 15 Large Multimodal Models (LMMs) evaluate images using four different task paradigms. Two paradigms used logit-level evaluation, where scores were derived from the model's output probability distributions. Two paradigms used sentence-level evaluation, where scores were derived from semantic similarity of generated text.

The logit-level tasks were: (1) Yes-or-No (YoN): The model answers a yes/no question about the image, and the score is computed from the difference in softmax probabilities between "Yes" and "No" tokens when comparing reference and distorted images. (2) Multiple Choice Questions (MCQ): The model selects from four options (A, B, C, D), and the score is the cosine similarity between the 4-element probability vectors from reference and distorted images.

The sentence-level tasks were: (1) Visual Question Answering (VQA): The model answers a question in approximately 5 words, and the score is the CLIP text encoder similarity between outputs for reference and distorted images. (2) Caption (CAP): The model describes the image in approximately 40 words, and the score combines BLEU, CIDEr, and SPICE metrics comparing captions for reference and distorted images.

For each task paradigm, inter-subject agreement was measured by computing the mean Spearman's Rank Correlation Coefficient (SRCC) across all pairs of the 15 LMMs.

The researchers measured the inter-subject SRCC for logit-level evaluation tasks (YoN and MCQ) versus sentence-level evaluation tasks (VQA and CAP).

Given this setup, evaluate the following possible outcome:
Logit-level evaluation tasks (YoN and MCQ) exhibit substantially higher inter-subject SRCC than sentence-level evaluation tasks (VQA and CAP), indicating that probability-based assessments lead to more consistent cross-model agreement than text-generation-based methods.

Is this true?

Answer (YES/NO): YES